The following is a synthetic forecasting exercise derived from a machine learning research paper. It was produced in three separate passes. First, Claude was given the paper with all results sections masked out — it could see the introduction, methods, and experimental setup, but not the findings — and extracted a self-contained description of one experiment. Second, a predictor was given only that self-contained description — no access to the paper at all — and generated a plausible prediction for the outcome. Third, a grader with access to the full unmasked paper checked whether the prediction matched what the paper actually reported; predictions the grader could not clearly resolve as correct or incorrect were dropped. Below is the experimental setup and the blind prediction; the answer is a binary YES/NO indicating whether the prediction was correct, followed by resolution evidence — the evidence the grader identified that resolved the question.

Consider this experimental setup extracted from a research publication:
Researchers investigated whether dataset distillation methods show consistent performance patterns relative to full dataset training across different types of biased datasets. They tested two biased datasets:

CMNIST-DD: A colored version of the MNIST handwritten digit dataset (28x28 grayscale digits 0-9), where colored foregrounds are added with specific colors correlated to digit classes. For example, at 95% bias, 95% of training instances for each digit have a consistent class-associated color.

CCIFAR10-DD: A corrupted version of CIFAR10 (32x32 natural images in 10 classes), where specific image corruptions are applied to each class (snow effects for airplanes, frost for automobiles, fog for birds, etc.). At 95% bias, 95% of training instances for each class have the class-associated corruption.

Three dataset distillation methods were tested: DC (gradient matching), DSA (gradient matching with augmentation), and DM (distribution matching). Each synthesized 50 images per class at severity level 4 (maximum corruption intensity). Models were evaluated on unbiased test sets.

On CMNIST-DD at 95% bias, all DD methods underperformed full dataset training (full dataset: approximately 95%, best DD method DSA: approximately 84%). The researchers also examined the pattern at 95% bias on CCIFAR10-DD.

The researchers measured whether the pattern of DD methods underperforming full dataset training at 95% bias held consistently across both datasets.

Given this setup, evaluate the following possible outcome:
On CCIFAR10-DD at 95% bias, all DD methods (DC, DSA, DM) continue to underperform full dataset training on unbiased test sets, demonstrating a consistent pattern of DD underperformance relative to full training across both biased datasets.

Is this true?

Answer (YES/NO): NO